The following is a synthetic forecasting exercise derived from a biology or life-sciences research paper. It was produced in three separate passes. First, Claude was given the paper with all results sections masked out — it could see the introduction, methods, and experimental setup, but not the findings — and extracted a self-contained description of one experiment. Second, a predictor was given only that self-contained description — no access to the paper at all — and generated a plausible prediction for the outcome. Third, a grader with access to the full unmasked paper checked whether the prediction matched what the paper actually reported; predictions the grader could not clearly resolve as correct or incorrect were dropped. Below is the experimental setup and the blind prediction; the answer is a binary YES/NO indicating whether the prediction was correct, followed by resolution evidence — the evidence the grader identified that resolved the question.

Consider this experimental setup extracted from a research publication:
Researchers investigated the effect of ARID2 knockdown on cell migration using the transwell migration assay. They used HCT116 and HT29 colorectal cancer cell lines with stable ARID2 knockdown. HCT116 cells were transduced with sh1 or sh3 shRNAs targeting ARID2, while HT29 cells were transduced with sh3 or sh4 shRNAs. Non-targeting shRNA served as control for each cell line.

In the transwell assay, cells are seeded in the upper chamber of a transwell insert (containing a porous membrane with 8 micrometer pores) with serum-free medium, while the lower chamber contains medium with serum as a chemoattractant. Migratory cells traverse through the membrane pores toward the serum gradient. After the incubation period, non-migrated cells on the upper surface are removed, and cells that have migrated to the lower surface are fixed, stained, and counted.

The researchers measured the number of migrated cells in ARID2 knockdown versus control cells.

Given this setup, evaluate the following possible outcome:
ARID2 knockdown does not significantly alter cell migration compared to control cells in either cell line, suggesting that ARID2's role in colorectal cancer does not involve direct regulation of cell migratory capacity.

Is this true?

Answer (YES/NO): NO